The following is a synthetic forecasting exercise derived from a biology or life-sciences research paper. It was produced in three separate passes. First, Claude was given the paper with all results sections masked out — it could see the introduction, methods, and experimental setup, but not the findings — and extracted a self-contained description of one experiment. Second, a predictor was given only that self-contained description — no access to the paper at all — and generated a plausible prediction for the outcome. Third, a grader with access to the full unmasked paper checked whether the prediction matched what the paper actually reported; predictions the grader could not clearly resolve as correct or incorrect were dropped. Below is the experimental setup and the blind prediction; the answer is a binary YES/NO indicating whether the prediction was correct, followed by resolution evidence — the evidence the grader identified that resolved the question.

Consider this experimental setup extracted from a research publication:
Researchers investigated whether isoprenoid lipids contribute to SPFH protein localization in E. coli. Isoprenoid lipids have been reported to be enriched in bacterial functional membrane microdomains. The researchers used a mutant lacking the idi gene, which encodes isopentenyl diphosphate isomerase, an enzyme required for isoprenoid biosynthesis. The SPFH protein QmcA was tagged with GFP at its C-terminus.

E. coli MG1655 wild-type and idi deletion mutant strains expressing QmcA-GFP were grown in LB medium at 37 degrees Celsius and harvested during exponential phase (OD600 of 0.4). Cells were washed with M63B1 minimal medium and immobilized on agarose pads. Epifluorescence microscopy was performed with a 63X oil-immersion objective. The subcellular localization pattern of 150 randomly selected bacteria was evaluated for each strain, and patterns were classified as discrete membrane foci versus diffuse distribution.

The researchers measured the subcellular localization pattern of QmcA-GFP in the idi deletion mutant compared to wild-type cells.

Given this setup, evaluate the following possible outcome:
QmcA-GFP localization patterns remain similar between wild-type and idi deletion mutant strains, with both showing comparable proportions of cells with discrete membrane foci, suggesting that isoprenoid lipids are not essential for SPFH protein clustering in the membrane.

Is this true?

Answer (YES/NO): YES